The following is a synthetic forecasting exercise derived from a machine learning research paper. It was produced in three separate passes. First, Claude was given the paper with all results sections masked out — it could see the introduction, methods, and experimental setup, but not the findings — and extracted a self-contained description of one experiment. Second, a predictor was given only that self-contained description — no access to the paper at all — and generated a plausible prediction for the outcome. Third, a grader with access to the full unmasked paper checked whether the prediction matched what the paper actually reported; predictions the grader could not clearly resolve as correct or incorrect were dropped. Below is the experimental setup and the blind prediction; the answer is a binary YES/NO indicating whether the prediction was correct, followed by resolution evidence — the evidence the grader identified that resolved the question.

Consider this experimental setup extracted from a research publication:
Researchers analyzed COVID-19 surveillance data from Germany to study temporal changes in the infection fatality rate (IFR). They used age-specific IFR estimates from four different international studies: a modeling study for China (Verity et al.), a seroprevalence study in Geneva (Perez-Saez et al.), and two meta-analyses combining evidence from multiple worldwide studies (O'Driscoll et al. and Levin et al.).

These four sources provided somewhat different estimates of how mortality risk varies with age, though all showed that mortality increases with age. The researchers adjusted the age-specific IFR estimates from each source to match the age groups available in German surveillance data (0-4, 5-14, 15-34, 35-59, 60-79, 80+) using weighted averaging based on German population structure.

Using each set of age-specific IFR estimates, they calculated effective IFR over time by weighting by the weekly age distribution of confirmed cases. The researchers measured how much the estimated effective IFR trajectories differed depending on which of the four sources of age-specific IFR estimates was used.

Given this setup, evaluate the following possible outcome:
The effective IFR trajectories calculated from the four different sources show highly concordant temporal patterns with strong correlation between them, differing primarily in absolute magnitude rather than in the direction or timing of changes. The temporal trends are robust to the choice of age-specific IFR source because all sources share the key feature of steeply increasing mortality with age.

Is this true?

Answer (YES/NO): YES